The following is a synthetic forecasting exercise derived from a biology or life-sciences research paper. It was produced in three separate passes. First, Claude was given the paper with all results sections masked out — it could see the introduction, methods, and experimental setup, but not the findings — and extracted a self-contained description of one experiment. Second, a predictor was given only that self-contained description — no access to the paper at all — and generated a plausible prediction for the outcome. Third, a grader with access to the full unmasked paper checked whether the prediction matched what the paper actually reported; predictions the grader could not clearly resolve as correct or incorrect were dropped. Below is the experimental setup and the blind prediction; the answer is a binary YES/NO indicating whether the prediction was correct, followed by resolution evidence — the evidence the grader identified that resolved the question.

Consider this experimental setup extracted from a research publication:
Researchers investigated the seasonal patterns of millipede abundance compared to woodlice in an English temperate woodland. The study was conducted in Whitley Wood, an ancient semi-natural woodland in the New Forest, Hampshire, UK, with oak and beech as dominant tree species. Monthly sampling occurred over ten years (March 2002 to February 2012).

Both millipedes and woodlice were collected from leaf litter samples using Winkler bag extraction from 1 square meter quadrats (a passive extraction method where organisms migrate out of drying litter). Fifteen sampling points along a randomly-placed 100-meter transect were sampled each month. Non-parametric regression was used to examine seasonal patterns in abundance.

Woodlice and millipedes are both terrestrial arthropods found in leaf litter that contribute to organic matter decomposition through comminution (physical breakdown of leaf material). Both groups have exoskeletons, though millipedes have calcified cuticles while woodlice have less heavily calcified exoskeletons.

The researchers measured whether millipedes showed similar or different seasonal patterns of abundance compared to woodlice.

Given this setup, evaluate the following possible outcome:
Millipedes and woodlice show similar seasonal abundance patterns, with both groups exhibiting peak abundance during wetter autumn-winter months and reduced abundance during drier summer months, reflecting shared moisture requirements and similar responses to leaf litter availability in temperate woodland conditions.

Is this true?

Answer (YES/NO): NO